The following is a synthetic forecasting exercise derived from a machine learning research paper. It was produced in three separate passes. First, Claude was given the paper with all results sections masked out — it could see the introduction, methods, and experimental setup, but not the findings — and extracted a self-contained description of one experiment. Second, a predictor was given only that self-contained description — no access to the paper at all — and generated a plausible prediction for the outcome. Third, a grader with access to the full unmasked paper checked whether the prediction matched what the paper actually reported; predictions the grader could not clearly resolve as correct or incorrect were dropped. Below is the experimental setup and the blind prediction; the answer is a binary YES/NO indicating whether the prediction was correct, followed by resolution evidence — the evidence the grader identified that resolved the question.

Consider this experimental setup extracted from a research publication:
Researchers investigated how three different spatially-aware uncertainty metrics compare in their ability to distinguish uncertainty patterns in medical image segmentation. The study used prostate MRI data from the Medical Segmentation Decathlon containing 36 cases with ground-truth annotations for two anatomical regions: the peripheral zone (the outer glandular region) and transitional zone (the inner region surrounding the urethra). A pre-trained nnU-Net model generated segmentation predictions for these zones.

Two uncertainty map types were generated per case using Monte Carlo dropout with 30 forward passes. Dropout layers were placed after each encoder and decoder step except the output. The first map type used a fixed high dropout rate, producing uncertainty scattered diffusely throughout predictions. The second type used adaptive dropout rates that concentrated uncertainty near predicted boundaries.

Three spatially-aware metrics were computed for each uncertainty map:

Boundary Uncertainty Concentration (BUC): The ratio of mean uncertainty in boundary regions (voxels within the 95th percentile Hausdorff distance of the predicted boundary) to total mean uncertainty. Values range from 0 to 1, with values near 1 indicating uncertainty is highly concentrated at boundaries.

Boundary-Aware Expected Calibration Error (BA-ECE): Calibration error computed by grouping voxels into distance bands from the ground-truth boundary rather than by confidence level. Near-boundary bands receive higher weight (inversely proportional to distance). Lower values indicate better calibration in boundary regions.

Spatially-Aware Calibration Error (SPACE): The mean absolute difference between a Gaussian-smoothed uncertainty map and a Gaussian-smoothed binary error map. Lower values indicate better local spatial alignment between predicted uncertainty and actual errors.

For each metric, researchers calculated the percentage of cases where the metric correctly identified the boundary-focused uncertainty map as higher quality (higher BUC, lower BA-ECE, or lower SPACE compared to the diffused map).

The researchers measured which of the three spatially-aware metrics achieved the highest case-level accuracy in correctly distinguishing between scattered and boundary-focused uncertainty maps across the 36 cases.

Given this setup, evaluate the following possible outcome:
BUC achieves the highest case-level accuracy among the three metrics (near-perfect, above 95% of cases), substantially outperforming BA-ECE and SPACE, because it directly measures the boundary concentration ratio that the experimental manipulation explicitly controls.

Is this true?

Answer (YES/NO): NO